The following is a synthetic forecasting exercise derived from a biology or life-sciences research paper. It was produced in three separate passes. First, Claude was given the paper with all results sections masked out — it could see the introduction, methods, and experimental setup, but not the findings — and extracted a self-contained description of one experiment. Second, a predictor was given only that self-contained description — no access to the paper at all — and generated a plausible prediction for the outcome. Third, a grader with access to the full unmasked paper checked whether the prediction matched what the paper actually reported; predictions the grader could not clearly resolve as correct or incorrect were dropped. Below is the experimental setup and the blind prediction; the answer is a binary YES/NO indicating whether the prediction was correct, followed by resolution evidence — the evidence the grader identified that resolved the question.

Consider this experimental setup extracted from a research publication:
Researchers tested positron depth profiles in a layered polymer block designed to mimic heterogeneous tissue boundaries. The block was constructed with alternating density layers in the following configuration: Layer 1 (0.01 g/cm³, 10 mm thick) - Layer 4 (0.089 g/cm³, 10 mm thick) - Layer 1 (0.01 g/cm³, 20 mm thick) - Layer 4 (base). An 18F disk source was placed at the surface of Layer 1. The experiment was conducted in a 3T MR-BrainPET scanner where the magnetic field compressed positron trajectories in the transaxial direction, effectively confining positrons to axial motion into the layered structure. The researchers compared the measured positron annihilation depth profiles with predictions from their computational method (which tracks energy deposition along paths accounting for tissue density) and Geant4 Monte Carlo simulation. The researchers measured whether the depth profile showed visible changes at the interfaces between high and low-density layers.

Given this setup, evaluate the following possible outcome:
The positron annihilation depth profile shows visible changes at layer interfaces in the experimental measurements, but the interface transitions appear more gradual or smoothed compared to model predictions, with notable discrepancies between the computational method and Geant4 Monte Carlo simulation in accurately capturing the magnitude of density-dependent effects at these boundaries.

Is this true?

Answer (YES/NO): NO